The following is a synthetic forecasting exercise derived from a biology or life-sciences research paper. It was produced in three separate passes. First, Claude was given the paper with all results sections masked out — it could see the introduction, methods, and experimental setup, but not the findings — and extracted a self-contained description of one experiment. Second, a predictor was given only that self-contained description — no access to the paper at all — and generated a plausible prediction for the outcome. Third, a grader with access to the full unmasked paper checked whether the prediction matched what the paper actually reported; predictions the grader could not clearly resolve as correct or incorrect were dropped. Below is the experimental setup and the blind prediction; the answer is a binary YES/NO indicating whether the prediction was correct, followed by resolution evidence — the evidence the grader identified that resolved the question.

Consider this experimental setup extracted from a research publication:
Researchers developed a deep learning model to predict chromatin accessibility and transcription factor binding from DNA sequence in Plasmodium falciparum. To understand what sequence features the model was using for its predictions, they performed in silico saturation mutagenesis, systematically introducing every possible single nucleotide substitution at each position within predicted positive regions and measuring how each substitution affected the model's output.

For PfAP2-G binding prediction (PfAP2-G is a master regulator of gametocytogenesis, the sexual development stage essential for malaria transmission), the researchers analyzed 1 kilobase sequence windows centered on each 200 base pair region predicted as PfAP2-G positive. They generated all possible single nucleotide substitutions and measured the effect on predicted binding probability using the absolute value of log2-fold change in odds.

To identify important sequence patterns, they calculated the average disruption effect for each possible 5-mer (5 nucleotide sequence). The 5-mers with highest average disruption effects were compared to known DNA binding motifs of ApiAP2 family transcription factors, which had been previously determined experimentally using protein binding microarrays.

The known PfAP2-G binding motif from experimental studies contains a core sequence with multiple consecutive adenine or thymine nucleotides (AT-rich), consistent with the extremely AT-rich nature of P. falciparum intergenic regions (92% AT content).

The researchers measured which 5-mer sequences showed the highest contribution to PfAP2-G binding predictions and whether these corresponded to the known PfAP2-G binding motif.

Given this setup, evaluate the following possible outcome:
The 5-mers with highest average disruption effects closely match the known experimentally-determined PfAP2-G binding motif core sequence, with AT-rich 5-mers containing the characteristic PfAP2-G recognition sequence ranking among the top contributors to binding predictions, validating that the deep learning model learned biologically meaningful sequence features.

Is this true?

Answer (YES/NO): NO